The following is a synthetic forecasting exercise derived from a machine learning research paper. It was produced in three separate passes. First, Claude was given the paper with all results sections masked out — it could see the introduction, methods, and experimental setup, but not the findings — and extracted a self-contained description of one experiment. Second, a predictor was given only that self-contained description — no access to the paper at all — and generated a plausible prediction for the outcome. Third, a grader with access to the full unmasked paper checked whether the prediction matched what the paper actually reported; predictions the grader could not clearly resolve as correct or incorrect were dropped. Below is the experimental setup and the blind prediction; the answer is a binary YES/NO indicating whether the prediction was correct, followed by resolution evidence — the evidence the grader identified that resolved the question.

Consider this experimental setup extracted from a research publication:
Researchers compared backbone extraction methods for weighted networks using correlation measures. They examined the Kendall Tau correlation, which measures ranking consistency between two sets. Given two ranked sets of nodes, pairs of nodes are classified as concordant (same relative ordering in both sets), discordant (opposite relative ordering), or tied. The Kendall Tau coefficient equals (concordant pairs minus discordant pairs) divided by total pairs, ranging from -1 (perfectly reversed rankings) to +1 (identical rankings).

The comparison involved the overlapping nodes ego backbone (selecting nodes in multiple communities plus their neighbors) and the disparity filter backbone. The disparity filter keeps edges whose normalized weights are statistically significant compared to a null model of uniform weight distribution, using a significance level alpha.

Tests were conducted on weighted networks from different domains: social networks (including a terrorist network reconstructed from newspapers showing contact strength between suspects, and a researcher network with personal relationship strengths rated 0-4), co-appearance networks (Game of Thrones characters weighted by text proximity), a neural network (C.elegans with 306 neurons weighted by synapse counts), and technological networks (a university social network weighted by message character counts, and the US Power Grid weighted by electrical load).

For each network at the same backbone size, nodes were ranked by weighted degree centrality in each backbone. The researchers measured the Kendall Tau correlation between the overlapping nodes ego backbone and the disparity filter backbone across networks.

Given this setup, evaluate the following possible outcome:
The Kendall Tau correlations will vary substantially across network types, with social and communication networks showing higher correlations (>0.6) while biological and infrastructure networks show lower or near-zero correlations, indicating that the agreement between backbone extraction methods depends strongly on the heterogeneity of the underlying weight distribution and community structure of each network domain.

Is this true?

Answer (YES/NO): NO